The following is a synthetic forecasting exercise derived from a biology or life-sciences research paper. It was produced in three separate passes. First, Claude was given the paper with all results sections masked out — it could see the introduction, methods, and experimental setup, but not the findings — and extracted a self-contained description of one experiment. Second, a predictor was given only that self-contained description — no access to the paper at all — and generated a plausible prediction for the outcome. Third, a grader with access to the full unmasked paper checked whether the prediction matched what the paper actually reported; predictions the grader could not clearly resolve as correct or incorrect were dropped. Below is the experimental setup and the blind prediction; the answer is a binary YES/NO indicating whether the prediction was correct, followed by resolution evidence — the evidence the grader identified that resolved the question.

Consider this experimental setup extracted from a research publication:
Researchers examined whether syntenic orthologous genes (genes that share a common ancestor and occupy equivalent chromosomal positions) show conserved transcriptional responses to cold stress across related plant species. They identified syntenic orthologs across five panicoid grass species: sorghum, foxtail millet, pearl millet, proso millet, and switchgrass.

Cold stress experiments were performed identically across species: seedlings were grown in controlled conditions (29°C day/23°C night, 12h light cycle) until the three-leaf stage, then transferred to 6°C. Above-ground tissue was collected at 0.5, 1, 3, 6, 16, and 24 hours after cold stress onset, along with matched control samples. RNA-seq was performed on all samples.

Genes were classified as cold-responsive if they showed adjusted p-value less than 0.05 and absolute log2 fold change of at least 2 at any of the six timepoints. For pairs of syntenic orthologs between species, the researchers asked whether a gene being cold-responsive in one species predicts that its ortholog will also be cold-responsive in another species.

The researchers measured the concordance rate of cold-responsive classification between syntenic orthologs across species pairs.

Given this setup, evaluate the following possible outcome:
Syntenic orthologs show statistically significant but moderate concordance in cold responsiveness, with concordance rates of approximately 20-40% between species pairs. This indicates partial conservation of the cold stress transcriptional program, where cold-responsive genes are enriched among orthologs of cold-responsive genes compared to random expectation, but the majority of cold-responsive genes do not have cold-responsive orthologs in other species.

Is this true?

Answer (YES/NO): NO